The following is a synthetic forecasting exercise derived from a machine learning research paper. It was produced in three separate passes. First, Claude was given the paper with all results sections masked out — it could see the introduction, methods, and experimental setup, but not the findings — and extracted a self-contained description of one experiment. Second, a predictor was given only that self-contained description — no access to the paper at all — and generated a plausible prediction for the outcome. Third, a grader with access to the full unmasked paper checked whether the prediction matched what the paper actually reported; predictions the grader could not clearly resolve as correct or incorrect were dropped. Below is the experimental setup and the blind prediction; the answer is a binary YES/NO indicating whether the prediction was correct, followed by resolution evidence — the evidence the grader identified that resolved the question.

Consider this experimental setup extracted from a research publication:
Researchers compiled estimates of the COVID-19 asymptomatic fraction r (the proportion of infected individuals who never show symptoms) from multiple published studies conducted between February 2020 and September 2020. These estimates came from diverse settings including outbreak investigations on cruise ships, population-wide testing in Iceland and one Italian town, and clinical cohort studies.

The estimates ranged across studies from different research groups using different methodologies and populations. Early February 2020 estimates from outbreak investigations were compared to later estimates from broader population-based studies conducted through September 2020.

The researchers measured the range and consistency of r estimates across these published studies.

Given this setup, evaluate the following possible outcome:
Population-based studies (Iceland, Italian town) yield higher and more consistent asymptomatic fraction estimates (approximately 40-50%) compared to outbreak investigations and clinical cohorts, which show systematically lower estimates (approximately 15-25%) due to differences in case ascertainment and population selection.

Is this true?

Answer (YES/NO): NO